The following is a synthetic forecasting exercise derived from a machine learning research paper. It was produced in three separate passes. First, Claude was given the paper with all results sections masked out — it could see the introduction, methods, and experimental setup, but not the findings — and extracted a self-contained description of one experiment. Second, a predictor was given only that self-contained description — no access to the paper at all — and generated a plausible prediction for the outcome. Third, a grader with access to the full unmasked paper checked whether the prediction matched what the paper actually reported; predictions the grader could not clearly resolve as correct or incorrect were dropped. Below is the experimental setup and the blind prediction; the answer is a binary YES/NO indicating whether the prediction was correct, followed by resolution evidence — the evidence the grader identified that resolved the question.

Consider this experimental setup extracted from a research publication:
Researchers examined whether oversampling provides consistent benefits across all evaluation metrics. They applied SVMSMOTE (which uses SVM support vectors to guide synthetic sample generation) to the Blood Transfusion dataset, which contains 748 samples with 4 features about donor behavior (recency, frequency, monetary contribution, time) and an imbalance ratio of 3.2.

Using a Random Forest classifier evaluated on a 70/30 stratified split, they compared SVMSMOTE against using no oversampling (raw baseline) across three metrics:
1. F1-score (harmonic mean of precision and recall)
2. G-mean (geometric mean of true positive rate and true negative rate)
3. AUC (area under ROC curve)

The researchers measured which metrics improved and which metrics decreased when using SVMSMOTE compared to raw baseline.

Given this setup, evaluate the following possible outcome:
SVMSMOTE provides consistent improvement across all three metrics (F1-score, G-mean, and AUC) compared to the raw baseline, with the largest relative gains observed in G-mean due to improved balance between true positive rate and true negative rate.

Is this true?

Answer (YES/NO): NO